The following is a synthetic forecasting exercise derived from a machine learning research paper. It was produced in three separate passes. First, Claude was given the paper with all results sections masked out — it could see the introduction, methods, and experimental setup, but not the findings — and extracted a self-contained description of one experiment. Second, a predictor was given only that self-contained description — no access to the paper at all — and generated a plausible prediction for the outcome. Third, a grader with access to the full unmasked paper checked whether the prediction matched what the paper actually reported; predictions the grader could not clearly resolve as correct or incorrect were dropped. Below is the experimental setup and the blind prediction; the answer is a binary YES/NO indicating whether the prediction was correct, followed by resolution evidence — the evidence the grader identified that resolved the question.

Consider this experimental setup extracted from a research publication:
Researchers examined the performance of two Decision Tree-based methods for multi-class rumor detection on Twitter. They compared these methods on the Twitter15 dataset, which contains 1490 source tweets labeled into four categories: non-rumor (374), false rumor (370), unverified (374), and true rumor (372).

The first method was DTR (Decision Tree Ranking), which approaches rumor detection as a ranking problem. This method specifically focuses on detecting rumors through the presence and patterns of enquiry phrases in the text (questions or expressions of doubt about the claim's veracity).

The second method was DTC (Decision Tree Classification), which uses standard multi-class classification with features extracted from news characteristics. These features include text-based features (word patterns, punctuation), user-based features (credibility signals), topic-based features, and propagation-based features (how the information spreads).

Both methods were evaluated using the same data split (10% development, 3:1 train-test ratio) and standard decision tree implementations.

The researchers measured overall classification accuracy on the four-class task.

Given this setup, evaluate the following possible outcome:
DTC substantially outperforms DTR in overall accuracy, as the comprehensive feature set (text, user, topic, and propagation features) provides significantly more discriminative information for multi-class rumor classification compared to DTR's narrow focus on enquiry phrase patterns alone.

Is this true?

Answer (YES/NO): NO